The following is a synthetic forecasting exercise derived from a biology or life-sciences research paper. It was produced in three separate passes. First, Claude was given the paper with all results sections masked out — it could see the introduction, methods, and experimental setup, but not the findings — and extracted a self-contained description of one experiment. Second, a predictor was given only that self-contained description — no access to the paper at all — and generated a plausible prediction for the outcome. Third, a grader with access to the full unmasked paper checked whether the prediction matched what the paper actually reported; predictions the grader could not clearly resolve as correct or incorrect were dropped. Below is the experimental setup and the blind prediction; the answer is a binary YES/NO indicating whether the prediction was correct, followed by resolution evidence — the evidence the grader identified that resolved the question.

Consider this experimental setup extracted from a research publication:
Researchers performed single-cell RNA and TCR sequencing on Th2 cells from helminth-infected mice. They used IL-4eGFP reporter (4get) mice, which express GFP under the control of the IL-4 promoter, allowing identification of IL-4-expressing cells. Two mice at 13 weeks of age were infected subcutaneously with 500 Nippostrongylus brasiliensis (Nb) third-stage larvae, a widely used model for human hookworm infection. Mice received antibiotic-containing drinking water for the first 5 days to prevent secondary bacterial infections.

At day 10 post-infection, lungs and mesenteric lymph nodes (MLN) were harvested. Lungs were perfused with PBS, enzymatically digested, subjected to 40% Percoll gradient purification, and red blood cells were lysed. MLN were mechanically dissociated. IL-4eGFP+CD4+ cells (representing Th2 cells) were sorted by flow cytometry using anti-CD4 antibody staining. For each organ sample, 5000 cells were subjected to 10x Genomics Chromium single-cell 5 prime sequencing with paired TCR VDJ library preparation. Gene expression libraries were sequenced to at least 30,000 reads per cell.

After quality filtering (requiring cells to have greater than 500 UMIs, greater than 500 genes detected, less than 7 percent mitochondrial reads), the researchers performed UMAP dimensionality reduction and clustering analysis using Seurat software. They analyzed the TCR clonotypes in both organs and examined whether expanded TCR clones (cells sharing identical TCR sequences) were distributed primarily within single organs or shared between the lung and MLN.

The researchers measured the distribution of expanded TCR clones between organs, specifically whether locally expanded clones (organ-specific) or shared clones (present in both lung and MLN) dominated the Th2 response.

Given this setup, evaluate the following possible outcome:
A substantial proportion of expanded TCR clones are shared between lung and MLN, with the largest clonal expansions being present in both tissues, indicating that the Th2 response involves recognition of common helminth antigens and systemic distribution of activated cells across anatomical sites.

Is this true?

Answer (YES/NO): NO